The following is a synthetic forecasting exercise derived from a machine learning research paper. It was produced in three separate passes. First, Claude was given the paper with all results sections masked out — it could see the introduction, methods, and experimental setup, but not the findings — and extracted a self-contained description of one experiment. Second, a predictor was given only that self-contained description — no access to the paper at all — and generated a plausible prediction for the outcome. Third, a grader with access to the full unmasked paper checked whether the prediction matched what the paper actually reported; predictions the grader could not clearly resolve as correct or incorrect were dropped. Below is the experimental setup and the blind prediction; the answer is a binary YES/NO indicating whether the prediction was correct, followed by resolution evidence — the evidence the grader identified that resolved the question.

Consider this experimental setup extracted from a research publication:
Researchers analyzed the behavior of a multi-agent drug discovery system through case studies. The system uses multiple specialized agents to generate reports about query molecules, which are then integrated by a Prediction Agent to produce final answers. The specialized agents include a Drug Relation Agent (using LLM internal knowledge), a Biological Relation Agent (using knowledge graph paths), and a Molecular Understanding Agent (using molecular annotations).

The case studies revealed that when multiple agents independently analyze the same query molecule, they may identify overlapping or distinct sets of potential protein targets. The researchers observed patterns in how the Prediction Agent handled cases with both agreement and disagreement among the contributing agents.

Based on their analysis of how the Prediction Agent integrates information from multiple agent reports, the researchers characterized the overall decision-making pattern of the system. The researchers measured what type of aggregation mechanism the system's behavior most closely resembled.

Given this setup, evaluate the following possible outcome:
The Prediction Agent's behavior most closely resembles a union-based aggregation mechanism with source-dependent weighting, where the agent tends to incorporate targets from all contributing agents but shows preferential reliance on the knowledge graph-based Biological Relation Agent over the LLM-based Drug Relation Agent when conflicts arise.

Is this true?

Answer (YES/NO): NO